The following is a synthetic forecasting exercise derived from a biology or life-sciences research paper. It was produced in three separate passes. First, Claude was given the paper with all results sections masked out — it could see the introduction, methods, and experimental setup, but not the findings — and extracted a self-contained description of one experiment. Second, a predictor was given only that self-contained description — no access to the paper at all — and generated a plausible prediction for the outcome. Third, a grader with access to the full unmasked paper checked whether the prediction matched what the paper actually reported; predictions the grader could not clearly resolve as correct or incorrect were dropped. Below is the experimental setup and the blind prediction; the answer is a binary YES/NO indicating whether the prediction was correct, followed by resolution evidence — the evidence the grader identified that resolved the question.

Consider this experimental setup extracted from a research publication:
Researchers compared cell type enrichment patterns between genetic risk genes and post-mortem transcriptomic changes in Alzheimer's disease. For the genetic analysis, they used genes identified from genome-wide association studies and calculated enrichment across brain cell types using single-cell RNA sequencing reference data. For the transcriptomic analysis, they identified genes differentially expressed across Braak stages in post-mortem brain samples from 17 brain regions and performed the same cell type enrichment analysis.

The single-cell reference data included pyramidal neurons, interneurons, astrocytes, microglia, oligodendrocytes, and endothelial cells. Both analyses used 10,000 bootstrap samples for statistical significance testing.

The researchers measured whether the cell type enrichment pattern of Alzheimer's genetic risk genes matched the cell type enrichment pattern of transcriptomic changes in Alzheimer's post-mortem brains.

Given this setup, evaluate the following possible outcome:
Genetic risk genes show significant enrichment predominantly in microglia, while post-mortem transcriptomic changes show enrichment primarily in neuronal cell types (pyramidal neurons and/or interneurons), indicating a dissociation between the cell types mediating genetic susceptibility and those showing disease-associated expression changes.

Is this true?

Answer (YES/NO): NO